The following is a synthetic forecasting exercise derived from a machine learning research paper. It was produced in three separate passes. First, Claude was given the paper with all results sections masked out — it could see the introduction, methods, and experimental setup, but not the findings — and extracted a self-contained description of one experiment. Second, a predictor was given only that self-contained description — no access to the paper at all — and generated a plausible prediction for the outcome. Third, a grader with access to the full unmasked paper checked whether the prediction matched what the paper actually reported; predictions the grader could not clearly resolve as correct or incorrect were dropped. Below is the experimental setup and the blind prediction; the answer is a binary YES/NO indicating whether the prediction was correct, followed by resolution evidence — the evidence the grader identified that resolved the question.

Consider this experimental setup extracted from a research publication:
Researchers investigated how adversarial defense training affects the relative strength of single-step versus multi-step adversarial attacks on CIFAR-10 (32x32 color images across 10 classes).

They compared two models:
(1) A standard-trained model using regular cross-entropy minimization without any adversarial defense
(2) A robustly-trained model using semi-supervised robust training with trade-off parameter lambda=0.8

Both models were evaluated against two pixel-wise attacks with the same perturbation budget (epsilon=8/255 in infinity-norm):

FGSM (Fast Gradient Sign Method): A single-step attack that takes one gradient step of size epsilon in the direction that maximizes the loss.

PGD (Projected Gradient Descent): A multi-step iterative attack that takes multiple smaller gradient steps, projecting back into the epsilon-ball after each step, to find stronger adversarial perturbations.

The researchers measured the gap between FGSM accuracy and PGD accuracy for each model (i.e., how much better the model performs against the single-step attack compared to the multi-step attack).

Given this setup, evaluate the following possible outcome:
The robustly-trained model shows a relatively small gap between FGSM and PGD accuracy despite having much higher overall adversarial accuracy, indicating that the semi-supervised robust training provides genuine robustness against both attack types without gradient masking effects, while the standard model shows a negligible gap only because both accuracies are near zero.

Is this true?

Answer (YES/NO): NO